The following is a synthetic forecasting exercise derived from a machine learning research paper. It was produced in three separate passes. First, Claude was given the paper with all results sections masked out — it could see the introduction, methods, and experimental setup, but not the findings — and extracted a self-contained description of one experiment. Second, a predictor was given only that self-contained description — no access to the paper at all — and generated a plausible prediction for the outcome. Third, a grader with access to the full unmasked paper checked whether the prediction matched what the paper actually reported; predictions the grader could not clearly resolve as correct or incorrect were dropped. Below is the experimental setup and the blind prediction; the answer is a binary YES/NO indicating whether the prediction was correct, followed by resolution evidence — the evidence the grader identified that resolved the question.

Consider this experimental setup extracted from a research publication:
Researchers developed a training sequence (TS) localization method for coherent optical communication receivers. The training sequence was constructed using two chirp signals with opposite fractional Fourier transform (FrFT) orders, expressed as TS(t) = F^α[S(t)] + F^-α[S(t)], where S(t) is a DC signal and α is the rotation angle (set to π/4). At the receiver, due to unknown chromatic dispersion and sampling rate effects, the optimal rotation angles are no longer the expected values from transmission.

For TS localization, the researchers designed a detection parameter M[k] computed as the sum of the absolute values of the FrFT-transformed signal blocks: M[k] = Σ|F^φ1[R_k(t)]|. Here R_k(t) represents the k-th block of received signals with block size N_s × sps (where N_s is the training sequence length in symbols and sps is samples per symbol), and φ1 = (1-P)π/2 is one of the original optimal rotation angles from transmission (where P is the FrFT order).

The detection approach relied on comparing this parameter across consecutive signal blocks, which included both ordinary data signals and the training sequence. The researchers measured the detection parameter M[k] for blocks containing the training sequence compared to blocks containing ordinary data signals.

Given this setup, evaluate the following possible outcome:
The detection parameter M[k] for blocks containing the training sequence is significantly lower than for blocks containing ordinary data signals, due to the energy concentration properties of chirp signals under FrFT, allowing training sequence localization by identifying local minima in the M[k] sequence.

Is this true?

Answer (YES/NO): YES